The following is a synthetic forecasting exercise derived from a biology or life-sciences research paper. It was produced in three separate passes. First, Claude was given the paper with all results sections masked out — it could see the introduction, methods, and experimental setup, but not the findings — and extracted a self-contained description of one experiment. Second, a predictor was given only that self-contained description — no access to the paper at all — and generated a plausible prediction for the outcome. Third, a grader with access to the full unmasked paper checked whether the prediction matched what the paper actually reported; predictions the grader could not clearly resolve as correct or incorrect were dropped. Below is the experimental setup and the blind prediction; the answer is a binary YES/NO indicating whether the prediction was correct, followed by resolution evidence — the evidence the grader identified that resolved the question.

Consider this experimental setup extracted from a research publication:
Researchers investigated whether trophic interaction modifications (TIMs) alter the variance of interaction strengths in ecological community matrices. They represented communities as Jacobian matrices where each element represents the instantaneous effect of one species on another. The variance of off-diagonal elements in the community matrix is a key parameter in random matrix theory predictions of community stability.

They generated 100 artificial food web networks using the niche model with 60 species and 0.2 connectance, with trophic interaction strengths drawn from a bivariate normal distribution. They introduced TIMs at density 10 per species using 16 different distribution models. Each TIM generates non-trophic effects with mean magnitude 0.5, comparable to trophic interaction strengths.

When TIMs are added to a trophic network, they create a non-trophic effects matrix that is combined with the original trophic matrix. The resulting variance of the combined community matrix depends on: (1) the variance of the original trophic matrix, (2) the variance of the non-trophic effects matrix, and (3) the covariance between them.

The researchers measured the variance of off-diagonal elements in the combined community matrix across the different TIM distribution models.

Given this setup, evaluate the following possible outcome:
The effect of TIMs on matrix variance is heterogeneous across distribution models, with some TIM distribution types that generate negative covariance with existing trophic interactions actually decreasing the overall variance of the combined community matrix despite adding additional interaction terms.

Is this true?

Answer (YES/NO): NO